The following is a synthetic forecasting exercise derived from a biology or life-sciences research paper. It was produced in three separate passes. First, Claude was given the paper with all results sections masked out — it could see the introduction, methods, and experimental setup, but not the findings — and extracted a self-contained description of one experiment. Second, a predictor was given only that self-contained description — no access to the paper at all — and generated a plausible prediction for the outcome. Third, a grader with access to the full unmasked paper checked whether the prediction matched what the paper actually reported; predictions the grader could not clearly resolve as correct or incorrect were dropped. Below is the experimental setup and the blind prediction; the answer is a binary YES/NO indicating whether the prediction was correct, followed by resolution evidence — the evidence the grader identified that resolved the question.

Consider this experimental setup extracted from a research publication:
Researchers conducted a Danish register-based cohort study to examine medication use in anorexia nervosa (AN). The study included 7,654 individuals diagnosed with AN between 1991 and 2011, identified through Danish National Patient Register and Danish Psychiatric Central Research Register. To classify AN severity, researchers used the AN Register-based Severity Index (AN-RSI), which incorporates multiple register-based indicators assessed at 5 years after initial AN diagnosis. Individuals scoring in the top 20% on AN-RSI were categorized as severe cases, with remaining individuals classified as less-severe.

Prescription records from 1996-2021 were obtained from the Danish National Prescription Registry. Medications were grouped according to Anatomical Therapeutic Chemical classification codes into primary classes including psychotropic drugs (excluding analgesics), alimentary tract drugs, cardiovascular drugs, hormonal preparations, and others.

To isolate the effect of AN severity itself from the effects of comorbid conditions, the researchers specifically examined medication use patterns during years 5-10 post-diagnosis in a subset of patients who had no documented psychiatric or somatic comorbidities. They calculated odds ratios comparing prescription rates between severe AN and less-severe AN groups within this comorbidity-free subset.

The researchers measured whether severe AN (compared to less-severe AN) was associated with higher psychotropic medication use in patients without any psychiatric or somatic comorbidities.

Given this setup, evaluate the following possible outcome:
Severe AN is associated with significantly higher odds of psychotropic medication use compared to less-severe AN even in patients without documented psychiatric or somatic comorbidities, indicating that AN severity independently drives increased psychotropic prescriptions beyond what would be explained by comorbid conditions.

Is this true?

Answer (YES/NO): YES